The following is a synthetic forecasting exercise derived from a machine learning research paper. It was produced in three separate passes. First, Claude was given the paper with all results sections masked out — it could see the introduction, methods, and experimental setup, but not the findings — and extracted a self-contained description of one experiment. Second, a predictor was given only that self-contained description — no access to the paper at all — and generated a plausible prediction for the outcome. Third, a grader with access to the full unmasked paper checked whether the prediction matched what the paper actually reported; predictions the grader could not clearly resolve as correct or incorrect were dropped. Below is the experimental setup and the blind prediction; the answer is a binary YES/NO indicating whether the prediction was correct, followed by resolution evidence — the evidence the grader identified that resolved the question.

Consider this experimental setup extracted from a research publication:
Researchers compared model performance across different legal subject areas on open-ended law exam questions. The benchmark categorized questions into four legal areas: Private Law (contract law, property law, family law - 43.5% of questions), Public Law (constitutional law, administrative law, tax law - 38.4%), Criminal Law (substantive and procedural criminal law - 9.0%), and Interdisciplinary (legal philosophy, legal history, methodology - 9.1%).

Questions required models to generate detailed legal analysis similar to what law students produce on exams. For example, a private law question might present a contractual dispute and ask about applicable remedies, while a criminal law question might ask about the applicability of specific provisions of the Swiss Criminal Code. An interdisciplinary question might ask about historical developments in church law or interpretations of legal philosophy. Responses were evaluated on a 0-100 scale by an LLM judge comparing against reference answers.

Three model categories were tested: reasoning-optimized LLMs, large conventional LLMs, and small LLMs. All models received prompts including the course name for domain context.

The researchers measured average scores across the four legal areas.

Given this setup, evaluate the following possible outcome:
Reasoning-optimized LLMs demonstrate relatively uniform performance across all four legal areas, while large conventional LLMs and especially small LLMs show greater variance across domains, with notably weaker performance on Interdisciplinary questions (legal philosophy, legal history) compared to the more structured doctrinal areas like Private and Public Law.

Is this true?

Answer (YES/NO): NO